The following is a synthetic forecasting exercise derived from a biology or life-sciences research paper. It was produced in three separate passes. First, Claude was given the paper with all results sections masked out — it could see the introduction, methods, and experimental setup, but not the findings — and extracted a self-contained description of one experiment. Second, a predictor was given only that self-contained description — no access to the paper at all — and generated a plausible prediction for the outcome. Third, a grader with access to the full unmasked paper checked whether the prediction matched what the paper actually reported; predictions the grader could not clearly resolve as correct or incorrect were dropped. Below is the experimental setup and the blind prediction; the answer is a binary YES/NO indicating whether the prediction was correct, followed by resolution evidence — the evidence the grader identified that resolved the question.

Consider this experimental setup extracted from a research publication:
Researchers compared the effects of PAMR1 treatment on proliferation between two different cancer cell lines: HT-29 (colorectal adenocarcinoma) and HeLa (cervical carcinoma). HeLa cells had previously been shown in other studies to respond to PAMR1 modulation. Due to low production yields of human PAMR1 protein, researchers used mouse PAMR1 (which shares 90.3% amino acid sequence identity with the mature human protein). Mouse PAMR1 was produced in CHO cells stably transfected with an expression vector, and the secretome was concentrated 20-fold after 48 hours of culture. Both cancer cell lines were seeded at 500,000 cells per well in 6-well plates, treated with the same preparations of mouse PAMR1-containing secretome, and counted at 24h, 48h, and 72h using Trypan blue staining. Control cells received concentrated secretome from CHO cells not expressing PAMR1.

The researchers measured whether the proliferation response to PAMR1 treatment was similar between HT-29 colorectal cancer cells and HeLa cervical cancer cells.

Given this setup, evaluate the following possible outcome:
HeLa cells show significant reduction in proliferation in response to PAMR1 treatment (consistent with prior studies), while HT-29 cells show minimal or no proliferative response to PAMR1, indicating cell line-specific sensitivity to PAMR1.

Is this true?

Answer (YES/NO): NO